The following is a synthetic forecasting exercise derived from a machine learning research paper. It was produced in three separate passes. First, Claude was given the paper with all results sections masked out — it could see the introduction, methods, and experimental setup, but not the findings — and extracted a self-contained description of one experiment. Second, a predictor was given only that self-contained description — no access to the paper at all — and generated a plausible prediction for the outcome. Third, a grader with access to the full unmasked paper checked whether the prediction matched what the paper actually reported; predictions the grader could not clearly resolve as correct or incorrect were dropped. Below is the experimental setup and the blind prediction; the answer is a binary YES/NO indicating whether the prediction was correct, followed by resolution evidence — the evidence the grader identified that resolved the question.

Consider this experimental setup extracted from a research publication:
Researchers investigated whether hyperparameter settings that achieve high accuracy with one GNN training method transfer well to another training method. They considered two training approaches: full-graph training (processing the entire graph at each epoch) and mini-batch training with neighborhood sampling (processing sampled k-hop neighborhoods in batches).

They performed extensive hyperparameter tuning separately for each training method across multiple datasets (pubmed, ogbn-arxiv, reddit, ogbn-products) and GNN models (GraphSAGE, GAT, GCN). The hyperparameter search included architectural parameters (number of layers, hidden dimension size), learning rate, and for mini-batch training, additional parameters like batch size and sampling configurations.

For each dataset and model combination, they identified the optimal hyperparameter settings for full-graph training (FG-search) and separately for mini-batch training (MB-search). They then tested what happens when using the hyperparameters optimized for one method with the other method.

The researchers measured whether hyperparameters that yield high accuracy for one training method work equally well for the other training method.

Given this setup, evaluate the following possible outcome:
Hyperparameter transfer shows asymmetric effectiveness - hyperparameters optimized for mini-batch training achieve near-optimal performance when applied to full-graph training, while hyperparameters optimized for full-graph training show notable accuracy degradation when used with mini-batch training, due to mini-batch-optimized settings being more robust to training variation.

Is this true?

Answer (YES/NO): NO